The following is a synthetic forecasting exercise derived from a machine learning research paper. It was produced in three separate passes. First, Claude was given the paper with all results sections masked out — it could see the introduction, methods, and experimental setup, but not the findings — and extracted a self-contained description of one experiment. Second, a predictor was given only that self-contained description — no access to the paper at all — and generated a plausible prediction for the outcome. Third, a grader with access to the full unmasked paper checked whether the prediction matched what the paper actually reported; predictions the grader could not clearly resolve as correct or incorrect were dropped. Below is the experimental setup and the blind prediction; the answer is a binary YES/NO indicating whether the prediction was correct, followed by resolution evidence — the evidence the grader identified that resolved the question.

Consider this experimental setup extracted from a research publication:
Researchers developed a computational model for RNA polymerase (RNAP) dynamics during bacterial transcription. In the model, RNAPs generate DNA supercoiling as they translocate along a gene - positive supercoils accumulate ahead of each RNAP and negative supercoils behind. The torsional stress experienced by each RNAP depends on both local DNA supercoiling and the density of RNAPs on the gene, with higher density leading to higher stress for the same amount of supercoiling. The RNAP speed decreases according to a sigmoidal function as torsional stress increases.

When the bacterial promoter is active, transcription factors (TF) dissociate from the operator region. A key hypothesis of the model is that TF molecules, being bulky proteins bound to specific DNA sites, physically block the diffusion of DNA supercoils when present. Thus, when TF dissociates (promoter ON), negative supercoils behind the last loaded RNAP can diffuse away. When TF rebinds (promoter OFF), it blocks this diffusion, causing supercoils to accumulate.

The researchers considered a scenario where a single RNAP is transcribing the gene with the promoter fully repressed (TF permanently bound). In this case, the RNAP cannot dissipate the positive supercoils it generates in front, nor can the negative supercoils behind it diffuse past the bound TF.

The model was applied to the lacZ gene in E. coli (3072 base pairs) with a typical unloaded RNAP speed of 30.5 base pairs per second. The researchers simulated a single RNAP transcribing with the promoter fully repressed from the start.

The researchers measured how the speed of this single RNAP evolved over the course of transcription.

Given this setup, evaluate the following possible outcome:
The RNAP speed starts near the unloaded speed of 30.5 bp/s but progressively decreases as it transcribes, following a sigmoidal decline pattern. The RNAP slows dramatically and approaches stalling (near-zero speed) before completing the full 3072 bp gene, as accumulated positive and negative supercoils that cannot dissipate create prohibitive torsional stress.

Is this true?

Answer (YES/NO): NO